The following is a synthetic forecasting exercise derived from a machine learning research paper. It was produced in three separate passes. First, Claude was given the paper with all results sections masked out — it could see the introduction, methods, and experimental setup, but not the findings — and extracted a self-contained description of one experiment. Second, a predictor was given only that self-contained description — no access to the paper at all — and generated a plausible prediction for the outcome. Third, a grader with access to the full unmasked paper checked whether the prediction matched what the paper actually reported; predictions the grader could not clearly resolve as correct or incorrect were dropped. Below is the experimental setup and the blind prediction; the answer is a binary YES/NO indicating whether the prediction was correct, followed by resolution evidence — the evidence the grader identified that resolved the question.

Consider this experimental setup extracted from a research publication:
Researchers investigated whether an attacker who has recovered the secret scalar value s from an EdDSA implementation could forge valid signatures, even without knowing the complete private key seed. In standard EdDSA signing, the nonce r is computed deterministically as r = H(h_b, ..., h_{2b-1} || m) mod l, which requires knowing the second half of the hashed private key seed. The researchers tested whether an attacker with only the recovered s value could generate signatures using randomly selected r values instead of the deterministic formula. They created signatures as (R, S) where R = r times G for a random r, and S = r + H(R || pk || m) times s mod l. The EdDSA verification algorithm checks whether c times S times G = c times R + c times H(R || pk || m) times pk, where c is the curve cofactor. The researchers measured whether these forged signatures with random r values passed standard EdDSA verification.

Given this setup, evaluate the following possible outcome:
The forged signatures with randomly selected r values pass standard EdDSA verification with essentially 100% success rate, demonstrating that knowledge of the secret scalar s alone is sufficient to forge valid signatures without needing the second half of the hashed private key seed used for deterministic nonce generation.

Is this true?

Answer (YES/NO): YES